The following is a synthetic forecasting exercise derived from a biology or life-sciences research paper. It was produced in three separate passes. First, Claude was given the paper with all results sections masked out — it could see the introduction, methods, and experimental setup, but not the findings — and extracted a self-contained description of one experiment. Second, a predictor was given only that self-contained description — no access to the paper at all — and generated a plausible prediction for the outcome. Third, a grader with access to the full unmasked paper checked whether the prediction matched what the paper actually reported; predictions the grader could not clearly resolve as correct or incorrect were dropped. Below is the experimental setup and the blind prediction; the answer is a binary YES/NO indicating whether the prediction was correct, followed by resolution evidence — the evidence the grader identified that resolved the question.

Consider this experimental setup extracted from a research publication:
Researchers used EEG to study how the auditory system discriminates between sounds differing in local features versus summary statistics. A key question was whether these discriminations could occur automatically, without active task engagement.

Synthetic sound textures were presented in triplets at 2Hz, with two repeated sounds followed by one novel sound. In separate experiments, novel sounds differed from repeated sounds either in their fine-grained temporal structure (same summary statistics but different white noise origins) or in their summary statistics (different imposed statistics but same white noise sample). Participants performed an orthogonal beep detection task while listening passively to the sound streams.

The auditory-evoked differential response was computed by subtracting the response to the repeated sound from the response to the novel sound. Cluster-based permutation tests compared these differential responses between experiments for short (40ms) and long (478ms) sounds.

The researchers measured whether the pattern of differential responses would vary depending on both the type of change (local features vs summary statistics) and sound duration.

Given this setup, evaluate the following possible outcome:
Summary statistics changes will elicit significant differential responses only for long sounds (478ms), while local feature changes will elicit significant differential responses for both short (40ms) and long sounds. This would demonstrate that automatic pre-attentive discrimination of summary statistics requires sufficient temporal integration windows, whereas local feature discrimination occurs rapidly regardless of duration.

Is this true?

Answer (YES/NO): NO